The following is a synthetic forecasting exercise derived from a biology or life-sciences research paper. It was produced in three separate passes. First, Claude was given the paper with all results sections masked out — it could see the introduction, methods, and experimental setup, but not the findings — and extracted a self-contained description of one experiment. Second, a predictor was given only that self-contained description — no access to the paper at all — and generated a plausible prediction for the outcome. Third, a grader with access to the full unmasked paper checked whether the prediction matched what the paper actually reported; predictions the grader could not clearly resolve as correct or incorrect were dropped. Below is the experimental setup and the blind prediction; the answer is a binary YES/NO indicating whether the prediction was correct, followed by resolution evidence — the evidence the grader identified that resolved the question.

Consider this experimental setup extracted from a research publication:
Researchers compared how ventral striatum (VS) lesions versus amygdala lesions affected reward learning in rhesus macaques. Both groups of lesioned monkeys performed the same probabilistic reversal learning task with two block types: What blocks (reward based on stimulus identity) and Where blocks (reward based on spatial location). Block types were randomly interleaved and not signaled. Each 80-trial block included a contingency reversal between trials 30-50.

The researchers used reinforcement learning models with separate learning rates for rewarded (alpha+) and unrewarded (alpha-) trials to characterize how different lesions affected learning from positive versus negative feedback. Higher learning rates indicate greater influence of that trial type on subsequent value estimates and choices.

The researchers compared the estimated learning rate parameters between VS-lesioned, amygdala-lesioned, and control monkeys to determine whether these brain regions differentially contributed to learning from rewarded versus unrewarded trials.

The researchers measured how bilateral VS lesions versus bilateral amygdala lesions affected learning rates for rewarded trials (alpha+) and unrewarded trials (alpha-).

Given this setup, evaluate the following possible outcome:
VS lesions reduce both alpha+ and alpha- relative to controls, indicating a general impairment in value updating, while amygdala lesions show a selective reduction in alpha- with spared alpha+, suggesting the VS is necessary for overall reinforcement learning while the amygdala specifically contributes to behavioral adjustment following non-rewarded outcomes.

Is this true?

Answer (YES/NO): NO